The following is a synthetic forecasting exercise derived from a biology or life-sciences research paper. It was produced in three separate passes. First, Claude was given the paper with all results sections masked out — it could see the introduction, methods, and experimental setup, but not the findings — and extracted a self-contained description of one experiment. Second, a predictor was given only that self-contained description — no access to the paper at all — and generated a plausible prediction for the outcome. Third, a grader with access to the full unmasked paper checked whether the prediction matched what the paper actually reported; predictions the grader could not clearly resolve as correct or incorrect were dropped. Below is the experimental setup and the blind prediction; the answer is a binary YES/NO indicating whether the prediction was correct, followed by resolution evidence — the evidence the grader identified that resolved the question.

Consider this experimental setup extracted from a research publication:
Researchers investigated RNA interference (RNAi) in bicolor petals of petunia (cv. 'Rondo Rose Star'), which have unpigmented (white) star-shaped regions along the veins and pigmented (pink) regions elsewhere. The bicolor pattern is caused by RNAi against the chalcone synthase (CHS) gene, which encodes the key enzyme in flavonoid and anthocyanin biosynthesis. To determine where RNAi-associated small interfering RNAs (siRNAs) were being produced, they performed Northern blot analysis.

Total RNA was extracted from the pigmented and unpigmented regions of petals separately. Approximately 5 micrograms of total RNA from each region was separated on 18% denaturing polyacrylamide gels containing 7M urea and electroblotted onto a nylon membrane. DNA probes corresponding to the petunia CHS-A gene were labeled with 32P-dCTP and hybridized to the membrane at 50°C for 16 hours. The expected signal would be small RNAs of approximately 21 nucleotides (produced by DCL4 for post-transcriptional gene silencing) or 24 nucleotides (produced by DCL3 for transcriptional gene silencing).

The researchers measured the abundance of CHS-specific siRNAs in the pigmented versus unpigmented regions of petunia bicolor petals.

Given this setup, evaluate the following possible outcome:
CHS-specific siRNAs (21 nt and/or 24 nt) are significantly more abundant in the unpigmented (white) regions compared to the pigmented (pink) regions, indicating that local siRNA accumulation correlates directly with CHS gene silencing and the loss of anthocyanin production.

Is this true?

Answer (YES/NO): YES